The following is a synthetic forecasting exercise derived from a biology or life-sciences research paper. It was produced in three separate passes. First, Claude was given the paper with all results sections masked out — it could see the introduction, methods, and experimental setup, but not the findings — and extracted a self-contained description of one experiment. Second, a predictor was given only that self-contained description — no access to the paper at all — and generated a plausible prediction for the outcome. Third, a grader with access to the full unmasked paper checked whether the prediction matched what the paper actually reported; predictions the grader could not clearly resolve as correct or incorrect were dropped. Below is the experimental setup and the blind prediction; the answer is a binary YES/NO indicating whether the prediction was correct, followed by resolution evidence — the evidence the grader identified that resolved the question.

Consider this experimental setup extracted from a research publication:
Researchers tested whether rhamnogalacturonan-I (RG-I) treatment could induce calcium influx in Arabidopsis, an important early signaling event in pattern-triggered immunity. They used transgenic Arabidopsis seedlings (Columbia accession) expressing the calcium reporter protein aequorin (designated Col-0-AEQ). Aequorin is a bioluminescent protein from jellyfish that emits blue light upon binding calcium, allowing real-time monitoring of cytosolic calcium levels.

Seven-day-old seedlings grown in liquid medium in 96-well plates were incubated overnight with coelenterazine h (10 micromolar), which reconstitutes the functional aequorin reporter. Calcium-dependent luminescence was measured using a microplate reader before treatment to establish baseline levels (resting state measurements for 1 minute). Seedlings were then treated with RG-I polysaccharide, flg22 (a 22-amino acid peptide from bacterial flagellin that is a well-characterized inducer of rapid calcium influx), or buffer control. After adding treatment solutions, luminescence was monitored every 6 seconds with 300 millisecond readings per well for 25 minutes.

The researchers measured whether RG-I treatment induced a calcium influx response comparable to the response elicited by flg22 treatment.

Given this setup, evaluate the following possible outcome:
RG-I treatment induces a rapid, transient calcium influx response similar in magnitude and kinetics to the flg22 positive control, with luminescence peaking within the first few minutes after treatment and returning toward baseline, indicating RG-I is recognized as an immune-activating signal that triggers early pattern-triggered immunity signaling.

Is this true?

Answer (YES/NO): NO